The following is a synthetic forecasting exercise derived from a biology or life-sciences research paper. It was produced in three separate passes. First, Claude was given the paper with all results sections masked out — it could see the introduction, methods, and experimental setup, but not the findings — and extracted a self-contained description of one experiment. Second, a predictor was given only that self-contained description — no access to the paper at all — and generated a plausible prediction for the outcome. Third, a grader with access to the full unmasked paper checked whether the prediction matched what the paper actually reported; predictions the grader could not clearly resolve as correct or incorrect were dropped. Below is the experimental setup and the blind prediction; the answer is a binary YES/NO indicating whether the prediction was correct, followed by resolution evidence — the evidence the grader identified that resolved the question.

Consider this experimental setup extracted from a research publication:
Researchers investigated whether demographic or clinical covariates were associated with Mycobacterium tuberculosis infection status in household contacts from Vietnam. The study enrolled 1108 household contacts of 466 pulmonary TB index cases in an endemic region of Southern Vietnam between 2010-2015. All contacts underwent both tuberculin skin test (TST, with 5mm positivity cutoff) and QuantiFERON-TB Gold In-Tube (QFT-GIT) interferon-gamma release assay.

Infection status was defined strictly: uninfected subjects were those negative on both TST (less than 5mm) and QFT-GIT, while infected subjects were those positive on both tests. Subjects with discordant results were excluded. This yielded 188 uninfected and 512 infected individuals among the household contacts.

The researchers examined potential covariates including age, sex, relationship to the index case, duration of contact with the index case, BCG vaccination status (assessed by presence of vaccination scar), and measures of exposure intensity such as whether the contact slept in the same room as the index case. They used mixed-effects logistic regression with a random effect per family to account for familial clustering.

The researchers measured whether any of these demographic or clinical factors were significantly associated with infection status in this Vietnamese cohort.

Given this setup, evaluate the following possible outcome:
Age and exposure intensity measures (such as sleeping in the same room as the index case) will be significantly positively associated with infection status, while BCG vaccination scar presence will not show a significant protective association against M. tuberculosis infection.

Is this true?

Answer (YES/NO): NO